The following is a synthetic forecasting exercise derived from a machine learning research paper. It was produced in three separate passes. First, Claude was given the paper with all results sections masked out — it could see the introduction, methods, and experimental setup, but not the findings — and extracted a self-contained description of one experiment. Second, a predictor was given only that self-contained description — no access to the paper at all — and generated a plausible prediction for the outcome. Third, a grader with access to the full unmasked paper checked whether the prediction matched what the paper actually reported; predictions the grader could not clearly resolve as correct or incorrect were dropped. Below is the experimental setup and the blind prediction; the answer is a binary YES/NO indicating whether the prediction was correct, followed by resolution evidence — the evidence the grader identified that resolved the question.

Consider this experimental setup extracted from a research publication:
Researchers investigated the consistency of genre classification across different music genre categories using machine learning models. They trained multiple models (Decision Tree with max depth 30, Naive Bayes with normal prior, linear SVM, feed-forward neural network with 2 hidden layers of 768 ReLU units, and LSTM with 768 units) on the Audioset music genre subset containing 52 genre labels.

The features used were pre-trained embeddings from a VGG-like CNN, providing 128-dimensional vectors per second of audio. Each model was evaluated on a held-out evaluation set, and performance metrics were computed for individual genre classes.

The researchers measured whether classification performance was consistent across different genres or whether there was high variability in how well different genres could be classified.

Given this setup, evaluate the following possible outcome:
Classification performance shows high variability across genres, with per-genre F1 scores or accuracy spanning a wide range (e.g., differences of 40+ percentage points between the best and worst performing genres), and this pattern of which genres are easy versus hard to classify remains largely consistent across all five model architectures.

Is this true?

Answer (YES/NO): YES